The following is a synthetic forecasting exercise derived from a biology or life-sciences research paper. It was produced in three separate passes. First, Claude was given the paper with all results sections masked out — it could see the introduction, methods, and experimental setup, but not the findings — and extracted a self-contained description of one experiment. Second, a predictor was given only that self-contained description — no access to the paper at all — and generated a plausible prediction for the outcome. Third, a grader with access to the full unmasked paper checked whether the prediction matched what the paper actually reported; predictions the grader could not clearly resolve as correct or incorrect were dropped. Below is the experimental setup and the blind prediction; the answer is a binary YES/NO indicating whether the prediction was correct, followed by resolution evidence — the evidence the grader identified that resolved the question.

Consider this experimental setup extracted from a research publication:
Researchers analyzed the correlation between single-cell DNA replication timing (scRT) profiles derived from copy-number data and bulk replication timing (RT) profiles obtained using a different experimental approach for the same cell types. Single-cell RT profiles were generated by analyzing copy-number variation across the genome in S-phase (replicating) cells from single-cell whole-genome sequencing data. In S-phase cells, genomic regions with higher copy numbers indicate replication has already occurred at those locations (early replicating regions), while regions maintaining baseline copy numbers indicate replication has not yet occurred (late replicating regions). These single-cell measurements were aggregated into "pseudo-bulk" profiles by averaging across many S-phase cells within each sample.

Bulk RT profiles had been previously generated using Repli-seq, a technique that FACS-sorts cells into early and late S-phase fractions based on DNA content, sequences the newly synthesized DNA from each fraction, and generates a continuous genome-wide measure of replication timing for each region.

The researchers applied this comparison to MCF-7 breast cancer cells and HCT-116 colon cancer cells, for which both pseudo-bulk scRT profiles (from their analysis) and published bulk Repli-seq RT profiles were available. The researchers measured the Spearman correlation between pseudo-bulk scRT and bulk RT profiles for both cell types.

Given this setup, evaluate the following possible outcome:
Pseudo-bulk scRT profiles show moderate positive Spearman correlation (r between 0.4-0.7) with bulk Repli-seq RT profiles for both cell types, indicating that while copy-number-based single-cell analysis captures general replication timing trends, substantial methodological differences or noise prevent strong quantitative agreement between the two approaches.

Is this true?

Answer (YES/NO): NO